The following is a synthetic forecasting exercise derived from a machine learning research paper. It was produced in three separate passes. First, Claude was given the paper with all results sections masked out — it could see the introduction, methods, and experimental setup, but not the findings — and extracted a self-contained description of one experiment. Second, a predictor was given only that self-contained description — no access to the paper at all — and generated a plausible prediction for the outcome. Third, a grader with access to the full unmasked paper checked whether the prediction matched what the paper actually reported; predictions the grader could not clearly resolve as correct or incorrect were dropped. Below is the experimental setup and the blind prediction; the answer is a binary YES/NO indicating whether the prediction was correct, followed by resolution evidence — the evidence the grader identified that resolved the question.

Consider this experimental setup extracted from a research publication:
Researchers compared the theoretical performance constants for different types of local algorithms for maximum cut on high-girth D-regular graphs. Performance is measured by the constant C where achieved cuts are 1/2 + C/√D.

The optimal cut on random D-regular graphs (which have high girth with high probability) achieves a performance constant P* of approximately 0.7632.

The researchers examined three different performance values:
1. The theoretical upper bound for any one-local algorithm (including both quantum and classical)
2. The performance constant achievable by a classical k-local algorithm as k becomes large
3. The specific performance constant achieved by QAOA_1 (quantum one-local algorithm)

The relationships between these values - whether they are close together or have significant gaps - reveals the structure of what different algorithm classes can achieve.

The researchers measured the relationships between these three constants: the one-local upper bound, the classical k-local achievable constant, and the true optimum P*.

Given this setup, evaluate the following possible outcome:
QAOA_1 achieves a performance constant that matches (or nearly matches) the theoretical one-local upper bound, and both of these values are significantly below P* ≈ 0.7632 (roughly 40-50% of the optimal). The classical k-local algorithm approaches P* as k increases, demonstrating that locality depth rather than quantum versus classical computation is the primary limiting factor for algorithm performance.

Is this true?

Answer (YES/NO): NO